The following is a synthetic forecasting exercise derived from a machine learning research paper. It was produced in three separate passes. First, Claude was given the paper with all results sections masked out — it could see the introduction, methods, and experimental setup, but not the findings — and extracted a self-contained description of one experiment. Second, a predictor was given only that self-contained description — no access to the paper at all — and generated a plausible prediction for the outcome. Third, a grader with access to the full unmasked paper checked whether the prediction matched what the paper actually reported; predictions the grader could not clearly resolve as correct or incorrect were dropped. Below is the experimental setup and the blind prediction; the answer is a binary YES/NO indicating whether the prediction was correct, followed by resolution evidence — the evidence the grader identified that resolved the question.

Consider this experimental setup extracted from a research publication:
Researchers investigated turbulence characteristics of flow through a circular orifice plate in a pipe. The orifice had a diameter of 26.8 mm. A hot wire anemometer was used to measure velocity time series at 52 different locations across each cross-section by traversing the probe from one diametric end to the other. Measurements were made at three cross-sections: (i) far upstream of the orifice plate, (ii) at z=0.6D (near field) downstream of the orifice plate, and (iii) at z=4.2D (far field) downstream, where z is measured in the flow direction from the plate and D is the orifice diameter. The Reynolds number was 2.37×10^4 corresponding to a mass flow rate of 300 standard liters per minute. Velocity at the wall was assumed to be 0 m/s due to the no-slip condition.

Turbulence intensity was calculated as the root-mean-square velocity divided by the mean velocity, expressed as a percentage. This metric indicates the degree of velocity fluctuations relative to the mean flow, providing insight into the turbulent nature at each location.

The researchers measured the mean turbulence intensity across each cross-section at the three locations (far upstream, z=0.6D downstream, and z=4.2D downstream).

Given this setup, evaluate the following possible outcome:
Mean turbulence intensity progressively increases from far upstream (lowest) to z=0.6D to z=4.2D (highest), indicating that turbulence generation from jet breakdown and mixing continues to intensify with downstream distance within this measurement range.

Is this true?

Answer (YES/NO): NO